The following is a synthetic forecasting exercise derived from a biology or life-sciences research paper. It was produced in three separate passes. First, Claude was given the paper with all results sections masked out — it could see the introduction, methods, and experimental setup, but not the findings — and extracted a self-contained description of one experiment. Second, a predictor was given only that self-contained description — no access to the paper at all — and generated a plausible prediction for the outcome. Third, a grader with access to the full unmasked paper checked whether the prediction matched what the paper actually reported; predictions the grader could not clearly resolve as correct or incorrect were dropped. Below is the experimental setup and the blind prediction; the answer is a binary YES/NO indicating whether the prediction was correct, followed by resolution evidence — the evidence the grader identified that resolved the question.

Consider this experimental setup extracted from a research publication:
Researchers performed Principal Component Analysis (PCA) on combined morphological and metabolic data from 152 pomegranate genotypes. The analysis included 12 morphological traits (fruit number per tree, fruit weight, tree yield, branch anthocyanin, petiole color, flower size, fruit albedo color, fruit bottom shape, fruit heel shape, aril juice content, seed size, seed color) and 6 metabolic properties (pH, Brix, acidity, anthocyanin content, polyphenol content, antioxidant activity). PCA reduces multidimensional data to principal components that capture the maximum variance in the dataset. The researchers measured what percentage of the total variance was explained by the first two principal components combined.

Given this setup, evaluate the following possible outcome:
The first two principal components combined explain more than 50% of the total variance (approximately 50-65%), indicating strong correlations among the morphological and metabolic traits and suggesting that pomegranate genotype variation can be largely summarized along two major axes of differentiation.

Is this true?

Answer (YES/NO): NO